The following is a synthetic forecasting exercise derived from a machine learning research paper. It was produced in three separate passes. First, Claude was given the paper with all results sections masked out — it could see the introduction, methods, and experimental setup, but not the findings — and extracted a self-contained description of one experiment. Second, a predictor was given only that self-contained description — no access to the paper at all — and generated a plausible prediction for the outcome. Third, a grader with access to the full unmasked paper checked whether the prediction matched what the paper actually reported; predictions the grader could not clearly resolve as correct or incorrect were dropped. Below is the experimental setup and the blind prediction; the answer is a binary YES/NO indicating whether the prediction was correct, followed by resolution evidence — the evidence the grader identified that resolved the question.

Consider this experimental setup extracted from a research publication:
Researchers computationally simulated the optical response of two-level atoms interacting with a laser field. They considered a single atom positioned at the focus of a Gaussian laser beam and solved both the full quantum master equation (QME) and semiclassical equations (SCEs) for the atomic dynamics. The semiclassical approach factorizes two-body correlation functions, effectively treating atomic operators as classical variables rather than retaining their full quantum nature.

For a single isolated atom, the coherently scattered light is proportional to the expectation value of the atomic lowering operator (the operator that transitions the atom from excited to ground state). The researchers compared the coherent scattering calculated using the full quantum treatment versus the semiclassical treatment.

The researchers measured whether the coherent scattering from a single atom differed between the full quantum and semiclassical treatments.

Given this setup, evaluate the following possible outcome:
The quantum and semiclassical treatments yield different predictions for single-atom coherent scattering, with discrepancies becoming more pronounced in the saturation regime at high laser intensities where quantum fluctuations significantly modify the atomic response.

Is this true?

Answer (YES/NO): NO